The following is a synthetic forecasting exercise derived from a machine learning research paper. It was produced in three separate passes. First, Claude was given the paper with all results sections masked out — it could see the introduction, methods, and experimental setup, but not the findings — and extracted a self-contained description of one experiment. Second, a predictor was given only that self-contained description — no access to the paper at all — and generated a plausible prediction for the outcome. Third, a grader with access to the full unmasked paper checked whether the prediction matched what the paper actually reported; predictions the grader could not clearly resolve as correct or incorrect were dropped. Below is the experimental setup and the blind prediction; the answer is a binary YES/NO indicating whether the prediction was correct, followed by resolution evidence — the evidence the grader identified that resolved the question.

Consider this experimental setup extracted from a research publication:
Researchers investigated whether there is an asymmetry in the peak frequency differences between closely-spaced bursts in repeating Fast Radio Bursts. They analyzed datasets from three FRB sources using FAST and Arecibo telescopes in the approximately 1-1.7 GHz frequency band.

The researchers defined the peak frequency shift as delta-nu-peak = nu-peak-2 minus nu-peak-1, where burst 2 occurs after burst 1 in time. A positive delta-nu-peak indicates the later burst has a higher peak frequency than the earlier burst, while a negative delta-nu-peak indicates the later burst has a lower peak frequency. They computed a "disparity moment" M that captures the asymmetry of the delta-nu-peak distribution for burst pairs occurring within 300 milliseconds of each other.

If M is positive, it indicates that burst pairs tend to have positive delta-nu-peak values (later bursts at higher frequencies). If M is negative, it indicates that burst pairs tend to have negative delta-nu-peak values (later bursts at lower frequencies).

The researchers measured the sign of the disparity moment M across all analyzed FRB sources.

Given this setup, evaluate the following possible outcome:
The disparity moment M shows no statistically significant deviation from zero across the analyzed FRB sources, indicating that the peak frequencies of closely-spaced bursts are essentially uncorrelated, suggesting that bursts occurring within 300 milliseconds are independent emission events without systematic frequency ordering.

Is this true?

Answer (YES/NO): NO